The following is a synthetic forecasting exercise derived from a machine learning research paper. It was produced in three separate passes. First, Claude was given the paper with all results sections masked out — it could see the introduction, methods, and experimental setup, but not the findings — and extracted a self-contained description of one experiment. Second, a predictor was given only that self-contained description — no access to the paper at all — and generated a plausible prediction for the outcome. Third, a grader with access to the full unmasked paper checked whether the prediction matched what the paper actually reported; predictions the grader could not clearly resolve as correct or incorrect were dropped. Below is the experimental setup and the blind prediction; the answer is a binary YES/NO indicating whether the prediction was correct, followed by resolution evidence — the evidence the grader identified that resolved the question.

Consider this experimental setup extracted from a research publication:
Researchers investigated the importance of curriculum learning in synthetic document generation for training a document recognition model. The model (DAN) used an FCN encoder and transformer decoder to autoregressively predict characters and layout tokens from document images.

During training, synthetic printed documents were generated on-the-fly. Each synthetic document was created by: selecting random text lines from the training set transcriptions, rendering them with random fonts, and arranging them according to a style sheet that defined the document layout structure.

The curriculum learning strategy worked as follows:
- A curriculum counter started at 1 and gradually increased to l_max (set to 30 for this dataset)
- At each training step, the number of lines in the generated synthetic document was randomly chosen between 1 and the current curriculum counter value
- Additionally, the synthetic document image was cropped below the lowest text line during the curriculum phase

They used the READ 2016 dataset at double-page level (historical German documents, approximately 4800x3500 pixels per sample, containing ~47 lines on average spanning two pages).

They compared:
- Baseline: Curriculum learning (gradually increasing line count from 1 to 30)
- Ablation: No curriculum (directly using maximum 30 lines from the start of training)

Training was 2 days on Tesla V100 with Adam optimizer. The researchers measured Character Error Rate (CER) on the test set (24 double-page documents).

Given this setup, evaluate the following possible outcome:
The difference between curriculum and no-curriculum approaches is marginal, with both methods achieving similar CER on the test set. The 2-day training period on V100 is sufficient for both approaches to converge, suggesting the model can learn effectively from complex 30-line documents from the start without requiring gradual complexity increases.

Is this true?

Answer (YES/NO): NO